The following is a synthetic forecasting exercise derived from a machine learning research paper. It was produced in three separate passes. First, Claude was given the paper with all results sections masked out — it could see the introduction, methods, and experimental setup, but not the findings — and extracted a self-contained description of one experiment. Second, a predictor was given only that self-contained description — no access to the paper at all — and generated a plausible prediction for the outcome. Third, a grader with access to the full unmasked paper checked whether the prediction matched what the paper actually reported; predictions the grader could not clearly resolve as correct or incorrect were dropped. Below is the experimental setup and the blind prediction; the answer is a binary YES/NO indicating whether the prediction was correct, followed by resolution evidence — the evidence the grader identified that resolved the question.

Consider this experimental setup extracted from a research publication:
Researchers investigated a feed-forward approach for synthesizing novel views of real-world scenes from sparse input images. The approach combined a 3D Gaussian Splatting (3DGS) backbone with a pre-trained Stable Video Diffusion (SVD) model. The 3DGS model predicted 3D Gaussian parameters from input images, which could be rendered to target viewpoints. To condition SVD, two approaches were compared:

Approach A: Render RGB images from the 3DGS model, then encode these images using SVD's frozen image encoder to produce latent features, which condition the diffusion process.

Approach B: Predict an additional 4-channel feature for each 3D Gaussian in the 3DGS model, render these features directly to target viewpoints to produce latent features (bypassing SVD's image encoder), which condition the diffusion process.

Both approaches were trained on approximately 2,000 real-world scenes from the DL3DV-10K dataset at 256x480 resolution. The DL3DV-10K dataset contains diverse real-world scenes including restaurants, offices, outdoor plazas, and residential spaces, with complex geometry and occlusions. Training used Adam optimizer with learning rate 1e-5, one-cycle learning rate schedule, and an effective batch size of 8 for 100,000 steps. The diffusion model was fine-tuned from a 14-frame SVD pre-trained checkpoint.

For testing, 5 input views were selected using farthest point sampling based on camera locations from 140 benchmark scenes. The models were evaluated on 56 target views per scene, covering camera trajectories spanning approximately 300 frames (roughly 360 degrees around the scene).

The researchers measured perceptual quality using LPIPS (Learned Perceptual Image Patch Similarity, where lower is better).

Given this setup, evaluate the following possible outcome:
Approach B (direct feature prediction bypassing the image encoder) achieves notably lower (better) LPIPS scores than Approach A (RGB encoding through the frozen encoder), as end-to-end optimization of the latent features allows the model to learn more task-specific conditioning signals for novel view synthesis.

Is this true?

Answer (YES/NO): YES